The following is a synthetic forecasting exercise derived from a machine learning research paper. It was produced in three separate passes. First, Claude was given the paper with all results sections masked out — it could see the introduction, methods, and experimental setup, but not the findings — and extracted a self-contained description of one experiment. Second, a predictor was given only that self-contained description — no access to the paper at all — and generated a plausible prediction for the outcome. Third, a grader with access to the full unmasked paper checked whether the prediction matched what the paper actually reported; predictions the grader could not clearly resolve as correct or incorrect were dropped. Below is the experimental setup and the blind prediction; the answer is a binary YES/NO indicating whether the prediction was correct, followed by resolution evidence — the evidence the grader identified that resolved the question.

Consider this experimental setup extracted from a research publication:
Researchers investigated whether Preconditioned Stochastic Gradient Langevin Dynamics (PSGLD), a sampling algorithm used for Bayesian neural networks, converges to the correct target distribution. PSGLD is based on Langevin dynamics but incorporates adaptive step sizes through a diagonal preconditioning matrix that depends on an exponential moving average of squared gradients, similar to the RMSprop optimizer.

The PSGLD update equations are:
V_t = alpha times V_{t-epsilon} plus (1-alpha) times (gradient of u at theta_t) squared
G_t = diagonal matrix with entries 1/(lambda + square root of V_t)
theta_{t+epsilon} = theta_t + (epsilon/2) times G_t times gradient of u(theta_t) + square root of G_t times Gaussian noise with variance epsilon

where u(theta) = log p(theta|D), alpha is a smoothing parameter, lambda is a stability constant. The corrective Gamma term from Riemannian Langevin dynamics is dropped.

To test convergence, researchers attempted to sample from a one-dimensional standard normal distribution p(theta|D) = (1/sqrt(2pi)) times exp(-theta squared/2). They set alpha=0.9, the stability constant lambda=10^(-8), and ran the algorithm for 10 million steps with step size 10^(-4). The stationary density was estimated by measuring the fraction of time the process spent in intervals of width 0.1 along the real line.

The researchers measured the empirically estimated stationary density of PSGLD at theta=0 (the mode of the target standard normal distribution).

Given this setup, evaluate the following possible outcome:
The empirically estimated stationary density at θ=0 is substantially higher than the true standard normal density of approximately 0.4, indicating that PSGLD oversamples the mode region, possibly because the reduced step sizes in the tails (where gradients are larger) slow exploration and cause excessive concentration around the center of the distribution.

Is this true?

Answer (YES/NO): NO